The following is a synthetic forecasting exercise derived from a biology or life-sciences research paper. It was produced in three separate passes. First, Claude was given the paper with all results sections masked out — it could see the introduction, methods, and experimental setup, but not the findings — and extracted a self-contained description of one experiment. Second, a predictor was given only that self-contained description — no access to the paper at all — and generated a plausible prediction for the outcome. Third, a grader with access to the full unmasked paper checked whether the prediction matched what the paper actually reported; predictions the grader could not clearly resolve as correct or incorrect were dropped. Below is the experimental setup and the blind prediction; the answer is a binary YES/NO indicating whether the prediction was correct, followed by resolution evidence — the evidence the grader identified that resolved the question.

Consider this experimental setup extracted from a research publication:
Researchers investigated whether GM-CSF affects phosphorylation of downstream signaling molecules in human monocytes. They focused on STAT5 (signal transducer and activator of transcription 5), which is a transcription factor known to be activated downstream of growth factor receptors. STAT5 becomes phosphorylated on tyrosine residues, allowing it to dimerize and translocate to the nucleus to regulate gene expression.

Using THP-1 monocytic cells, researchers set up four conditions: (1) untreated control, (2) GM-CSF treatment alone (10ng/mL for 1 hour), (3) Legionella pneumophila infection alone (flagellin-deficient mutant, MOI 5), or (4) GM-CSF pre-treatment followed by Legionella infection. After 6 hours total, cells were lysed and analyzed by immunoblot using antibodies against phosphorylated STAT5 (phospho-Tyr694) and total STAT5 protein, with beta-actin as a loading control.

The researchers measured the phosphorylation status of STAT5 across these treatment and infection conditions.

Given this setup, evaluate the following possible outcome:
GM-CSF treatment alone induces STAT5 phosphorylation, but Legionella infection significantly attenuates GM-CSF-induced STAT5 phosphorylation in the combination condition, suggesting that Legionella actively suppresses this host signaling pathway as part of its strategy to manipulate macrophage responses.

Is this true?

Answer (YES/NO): NO